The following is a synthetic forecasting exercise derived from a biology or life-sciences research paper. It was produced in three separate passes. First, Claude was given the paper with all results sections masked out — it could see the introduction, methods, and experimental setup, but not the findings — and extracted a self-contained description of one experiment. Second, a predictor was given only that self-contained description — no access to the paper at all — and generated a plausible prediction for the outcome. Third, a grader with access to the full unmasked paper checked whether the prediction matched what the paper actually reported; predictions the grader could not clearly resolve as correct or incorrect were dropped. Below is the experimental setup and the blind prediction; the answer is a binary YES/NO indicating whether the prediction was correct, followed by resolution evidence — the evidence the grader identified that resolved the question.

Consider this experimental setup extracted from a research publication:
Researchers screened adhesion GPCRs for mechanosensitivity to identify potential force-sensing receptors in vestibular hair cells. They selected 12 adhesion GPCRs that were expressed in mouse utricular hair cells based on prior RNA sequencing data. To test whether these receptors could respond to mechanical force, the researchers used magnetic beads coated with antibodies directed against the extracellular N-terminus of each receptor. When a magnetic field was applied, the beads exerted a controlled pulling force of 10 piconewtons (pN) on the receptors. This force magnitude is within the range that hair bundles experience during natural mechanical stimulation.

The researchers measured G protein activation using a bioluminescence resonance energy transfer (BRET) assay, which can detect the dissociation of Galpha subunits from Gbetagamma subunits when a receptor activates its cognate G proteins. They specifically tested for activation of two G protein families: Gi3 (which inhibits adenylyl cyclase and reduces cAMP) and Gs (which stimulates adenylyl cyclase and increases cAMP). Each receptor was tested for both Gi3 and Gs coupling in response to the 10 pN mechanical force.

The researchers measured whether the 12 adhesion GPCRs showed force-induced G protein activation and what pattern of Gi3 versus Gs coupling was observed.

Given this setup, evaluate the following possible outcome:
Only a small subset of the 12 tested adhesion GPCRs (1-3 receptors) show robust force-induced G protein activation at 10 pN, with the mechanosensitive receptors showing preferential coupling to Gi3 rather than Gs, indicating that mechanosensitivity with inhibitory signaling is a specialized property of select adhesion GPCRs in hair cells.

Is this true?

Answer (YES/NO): NO